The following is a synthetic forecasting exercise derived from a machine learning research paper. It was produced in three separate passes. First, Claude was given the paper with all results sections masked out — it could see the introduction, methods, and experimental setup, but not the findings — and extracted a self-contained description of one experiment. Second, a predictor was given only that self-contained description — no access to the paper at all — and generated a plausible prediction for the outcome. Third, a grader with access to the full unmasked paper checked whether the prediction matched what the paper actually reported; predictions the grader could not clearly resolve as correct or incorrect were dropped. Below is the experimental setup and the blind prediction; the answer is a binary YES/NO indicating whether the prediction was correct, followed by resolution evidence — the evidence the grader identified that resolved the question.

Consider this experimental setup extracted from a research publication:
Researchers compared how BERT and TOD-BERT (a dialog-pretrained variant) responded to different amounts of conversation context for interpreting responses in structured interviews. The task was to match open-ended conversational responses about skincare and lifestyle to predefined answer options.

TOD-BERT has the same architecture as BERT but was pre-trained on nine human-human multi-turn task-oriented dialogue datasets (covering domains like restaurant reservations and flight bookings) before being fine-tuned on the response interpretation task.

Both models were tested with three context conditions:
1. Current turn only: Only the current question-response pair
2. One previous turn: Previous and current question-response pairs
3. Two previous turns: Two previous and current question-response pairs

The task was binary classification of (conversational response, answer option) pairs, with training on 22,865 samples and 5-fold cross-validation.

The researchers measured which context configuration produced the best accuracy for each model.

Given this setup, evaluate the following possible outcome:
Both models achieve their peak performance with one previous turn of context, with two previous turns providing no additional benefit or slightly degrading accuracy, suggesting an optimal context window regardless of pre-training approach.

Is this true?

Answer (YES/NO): NO